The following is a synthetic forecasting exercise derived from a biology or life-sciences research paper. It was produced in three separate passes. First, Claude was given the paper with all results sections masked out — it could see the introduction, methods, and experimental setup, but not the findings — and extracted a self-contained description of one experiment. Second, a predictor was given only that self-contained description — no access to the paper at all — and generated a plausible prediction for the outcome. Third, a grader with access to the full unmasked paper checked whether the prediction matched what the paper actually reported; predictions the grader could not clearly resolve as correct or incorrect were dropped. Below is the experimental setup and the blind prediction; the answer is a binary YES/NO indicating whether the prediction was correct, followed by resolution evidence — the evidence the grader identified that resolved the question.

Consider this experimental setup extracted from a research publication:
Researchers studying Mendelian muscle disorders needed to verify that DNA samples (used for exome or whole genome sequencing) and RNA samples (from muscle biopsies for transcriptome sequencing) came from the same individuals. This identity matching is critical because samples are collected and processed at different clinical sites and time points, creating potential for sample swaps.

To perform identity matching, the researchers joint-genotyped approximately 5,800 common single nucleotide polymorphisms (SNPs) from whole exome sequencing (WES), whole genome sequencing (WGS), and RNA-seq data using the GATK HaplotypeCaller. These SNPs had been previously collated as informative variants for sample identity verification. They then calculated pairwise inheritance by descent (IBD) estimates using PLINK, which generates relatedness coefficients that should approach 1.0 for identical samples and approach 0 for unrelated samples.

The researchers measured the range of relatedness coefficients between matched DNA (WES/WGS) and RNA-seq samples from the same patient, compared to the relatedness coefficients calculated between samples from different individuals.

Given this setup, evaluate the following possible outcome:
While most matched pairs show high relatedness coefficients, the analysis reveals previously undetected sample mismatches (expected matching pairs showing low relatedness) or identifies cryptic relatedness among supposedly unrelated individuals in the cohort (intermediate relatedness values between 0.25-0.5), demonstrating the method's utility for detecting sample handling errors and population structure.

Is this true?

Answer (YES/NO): NO